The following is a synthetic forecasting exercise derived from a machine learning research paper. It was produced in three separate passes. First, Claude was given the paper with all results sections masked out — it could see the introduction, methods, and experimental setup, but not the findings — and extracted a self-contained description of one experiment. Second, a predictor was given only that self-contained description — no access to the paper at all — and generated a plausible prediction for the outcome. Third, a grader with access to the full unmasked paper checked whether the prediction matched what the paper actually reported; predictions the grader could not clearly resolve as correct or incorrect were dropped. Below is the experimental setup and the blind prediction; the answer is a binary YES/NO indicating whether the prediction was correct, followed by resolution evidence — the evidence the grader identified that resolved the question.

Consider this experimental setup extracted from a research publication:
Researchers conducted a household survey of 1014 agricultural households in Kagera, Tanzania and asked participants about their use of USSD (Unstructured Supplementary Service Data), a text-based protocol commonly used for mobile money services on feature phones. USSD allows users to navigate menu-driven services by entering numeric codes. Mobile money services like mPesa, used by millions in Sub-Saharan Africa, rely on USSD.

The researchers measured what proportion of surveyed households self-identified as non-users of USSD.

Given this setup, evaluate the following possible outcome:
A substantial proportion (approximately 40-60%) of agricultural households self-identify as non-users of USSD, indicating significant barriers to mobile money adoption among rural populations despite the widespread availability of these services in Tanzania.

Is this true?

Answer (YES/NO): NO